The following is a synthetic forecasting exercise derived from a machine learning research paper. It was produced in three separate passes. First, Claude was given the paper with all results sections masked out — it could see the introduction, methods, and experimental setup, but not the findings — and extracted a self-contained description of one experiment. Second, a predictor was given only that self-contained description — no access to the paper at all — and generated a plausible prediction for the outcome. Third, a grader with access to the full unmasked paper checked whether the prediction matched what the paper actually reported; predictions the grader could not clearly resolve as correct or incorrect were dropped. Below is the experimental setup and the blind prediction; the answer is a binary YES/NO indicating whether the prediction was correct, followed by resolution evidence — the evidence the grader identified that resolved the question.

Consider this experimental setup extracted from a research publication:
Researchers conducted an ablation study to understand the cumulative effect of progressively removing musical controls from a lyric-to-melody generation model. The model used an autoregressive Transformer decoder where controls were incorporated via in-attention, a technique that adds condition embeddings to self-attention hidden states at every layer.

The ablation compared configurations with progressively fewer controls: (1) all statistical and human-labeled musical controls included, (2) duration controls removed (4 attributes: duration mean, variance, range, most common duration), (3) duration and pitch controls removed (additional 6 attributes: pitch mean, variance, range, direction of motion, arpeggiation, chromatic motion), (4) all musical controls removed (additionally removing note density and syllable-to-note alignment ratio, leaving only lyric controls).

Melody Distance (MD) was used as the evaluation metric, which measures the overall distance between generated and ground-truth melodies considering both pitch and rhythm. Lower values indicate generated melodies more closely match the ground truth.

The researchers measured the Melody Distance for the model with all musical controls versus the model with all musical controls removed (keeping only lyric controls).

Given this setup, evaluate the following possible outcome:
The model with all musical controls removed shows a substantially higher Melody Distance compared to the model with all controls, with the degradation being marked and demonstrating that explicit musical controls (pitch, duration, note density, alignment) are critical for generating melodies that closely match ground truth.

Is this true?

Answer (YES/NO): YES